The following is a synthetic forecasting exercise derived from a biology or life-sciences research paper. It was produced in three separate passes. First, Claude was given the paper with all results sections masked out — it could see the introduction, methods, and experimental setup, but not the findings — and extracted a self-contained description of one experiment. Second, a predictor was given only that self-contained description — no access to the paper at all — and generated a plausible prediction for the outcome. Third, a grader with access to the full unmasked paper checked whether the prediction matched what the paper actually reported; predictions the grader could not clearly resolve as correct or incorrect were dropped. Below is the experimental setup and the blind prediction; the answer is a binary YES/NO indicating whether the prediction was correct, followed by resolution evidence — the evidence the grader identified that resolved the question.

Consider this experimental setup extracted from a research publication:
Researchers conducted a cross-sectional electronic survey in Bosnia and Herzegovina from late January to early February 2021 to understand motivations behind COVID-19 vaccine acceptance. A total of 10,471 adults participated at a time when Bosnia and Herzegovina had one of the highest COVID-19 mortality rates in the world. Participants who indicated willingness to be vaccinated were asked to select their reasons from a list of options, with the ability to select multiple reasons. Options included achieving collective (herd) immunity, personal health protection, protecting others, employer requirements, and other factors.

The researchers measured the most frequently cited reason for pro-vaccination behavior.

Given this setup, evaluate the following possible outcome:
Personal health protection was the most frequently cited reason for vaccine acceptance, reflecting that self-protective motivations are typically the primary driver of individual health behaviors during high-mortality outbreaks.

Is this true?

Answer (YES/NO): NO